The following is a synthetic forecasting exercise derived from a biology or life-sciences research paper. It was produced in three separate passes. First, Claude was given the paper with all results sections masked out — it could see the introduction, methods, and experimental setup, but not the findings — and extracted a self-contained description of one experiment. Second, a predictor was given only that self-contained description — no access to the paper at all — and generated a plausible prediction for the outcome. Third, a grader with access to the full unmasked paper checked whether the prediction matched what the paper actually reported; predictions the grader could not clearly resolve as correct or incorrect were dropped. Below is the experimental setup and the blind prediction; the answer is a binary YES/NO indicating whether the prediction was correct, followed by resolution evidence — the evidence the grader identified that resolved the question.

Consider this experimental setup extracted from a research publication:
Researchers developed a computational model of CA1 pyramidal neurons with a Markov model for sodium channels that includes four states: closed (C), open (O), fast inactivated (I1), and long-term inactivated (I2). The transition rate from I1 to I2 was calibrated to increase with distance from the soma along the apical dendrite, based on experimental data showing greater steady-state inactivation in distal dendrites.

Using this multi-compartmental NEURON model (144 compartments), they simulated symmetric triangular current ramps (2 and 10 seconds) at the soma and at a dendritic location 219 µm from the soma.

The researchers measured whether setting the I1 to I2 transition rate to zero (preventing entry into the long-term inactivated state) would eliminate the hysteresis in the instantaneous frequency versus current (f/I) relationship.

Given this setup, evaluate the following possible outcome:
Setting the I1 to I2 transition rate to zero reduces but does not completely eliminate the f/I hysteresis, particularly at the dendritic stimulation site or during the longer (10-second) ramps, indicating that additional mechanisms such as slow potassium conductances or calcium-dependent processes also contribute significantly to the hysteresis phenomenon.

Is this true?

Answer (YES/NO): NO